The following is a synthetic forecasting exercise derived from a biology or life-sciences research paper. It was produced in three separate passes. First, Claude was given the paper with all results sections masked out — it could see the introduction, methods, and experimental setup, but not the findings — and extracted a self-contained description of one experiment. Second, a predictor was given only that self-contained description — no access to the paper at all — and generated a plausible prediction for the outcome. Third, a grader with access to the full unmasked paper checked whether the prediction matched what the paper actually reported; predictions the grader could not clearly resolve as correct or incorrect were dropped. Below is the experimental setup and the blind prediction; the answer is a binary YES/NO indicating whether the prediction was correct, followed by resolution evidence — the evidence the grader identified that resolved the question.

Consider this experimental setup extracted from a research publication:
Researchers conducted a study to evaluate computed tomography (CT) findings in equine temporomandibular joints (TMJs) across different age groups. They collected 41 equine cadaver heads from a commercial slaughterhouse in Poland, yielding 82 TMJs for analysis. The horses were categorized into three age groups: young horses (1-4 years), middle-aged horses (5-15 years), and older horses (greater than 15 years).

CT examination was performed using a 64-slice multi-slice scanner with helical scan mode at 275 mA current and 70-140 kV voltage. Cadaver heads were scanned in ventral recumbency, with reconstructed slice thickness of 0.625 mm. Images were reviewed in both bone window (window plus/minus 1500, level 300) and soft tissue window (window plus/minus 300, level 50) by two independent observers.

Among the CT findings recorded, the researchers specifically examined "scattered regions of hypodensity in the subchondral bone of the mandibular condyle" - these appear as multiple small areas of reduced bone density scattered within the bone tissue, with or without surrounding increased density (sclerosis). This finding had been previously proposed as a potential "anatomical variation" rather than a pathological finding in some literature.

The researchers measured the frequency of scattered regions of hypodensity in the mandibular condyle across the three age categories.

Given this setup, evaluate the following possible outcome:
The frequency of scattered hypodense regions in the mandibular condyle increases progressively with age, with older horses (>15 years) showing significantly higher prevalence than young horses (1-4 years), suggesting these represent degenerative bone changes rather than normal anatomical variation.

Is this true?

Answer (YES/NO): NO